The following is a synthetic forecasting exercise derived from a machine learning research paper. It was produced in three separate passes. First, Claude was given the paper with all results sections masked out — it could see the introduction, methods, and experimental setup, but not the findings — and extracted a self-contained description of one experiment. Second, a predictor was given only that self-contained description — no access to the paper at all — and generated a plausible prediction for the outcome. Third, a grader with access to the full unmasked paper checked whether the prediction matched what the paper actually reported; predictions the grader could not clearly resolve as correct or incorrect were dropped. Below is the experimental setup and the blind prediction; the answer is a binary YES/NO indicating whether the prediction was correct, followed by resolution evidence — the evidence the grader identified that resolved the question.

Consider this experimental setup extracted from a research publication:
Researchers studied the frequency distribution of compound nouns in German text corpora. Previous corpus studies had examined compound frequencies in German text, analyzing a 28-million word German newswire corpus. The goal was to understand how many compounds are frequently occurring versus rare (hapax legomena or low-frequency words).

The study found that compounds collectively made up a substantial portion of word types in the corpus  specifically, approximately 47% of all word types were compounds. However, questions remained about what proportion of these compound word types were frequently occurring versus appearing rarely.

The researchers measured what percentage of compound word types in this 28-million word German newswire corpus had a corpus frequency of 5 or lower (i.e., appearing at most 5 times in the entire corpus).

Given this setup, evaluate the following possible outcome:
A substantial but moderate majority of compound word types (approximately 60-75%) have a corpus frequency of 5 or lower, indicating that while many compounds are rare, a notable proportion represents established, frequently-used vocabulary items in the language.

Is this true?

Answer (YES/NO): NO